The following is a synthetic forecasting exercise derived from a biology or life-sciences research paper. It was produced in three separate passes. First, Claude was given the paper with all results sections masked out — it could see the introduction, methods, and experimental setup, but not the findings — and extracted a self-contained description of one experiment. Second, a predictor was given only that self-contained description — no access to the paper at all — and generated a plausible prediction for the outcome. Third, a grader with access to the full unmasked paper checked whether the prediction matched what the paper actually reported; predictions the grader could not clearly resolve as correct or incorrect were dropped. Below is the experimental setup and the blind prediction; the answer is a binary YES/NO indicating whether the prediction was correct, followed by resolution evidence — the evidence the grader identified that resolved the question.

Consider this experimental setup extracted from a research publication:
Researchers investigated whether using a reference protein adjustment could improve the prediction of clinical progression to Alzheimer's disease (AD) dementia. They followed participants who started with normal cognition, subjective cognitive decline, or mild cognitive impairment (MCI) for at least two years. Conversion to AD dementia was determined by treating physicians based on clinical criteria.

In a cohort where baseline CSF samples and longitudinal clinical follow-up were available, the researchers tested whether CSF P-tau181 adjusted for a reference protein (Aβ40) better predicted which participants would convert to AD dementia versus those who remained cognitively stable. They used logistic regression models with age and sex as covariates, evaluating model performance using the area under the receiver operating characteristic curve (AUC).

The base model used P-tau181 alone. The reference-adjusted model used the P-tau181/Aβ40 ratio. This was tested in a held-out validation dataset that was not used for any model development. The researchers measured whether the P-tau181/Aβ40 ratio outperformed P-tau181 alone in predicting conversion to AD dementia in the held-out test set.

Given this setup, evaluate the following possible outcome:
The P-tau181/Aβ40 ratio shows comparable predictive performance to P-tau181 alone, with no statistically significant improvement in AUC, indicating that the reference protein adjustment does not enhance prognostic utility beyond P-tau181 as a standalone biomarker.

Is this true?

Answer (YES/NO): NO